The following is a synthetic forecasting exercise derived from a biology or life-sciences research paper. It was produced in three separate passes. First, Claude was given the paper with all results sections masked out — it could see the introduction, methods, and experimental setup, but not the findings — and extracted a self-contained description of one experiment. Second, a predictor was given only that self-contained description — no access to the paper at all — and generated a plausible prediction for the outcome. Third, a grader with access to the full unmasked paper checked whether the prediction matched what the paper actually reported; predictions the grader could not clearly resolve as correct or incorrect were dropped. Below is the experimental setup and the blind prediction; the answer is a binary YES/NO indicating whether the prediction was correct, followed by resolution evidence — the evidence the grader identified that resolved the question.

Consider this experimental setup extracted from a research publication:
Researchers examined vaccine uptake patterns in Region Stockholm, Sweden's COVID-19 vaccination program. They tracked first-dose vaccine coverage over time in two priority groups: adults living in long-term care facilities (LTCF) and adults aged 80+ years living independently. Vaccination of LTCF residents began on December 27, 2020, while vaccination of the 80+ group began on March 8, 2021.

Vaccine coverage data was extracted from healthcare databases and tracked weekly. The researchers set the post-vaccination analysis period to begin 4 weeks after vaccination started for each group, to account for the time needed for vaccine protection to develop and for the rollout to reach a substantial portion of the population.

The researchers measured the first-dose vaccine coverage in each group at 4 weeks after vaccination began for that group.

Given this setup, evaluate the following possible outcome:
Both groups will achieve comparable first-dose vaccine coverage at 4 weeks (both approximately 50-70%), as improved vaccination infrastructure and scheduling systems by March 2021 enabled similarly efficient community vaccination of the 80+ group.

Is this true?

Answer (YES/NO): NO